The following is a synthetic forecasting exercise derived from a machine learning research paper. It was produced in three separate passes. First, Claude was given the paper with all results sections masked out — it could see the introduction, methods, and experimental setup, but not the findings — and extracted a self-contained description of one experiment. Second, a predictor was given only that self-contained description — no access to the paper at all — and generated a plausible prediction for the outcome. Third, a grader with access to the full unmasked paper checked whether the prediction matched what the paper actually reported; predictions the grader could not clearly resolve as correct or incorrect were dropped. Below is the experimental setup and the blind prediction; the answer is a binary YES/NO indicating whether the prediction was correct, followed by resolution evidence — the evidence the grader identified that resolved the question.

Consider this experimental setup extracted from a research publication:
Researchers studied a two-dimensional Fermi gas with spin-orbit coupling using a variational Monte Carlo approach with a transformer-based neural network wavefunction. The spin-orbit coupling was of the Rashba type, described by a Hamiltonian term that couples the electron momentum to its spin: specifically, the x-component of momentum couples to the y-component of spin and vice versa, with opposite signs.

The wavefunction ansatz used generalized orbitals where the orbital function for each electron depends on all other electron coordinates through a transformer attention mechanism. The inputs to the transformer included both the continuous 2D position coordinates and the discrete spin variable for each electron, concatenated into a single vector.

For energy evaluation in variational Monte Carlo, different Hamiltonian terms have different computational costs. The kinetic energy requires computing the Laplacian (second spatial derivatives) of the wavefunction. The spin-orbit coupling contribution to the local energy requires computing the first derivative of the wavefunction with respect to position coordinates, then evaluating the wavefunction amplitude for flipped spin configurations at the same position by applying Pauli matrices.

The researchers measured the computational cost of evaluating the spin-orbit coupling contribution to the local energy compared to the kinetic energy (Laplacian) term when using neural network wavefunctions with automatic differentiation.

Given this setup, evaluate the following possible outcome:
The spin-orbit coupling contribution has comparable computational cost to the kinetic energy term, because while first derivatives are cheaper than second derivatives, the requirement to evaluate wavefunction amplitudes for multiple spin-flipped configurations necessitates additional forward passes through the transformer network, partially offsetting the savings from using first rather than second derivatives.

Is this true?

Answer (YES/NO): NO